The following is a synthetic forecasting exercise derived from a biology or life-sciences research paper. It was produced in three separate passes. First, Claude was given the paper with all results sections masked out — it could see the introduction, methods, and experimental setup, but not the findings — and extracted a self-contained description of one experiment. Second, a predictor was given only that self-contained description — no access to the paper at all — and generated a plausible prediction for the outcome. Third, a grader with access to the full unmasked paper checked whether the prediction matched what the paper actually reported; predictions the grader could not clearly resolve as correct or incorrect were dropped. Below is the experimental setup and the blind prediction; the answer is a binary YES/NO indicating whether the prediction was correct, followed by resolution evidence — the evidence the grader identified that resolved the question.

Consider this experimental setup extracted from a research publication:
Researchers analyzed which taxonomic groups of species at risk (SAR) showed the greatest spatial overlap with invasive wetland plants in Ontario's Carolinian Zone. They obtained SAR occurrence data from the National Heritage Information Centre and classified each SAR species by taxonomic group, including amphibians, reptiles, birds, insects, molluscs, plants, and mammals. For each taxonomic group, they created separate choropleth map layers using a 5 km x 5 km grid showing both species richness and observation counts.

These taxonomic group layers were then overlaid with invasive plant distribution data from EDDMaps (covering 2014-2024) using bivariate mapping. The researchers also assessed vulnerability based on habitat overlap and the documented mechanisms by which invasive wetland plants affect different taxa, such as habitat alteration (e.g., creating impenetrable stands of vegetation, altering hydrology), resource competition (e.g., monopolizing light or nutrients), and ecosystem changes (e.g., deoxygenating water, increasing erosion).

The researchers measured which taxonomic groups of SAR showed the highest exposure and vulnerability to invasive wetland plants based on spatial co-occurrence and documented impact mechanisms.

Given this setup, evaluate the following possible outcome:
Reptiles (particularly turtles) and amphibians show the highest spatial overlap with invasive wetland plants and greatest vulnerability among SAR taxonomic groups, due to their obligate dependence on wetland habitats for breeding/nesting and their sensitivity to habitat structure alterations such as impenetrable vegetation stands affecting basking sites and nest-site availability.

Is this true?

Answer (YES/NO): NO